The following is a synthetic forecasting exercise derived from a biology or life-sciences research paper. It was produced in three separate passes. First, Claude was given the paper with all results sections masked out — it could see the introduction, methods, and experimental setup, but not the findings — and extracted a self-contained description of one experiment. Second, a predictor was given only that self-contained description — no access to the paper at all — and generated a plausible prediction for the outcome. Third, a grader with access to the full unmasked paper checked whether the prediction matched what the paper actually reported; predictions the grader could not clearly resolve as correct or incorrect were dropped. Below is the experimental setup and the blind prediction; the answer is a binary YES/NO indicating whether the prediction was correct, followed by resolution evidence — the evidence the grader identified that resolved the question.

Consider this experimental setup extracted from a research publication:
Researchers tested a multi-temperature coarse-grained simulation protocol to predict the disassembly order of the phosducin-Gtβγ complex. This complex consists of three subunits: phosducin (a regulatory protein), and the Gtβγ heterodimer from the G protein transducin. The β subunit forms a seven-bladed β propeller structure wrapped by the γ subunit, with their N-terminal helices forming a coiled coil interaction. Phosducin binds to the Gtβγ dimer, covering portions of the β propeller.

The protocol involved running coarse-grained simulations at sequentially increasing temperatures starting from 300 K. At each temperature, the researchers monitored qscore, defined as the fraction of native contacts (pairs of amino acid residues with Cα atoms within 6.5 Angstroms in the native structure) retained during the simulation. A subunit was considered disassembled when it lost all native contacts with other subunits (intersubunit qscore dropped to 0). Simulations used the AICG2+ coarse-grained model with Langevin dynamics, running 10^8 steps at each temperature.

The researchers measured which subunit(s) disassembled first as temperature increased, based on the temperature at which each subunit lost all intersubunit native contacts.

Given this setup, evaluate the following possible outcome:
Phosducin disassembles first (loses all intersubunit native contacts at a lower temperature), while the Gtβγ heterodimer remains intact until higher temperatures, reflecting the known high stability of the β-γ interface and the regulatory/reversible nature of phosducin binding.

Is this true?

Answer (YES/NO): YES